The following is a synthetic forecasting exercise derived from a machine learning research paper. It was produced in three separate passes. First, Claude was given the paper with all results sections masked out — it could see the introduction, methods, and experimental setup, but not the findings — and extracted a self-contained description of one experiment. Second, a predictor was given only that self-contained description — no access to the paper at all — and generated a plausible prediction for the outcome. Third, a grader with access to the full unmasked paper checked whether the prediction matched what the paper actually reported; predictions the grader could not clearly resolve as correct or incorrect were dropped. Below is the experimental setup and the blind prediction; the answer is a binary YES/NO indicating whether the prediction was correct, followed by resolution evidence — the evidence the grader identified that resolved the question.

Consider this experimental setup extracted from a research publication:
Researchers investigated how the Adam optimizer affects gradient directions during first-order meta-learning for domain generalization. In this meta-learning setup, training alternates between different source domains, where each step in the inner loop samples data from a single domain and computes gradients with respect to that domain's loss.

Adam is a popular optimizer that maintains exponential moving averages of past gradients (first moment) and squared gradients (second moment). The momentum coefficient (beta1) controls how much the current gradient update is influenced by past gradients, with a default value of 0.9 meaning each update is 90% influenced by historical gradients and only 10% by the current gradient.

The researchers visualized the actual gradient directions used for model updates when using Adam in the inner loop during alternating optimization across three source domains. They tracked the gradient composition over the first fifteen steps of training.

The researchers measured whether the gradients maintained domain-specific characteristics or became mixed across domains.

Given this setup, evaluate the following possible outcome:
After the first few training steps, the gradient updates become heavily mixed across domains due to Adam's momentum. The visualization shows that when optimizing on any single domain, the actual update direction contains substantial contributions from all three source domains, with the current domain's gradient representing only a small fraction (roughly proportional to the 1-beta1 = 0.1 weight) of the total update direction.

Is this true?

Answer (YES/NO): YES